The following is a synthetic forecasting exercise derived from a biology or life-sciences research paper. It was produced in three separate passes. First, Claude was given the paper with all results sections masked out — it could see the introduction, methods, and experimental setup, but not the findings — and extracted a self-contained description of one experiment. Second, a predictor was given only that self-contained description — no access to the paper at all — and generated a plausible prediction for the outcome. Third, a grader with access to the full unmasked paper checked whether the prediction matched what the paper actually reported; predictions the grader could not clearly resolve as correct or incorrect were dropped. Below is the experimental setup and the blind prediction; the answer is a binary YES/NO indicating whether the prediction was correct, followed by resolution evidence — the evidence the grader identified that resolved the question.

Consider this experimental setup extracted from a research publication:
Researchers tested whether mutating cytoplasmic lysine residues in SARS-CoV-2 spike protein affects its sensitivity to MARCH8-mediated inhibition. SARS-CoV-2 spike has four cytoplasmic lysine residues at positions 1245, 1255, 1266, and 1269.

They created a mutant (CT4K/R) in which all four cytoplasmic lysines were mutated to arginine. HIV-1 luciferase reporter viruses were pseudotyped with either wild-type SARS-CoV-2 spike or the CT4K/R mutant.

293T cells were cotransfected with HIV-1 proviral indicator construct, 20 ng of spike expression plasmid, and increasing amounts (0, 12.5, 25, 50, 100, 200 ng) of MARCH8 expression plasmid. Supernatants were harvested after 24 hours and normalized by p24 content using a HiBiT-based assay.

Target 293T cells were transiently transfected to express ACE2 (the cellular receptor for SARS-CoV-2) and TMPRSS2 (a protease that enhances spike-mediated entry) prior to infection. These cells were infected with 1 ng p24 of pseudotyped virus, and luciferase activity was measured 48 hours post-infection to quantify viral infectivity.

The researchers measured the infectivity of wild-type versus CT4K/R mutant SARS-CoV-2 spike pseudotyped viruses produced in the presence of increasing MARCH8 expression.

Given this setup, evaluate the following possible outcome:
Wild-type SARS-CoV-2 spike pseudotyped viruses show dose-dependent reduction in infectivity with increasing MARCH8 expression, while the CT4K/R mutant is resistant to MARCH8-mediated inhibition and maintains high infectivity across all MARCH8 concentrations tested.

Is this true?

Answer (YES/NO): NO